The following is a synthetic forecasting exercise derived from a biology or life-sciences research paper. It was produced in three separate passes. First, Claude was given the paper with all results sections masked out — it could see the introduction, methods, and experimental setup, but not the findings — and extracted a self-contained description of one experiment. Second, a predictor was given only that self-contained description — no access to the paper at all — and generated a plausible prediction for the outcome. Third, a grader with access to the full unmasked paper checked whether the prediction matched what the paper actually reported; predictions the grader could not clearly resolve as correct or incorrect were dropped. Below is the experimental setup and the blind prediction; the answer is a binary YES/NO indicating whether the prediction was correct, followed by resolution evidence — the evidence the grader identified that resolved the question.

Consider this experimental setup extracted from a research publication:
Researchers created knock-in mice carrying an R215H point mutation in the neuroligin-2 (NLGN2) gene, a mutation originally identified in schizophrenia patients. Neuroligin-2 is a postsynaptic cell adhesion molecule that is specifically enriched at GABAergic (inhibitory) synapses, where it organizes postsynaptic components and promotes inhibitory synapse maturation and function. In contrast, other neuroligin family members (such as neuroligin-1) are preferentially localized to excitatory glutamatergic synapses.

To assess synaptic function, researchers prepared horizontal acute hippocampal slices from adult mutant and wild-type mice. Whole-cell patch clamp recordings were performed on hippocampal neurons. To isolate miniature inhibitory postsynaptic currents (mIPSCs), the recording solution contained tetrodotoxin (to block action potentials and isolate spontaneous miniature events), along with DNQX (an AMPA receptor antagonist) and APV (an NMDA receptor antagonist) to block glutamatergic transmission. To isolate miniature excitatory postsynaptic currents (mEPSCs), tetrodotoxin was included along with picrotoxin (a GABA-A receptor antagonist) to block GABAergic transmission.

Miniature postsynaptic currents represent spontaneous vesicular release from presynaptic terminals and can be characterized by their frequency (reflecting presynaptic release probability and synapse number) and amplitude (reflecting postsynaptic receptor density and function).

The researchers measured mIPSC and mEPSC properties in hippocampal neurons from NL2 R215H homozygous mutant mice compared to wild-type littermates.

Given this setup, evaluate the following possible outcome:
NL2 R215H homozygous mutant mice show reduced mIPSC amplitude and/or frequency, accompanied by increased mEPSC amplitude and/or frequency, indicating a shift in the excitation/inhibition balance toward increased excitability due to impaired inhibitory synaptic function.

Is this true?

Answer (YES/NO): NO